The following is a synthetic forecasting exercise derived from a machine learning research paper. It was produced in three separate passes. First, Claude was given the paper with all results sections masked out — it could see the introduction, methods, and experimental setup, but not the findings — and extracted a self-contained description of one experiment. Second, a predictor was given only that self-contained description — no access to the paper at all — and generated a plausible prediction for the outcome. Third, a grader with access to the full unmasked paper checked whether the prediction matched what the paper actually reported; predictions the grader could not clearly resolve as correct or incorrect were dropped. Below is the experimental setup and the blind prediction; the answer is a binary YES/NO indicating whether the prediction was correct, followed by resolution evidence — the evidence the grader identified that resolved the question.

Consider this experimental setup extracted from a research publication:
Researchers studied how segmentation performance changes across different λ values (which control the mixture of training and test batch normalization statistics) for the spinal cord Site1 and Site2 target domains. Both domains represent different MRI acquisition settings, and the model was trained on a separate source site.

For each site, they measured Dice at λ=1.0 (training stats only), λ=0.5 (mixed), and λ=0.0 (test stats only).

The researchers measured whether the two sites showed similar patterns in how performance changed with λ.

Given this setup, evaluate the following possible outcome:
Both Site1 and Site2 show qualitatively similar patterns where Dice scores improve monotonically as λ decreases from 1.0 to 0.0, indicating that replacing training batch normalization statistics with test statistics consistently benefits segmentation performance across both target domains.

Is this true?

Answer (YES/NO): NO